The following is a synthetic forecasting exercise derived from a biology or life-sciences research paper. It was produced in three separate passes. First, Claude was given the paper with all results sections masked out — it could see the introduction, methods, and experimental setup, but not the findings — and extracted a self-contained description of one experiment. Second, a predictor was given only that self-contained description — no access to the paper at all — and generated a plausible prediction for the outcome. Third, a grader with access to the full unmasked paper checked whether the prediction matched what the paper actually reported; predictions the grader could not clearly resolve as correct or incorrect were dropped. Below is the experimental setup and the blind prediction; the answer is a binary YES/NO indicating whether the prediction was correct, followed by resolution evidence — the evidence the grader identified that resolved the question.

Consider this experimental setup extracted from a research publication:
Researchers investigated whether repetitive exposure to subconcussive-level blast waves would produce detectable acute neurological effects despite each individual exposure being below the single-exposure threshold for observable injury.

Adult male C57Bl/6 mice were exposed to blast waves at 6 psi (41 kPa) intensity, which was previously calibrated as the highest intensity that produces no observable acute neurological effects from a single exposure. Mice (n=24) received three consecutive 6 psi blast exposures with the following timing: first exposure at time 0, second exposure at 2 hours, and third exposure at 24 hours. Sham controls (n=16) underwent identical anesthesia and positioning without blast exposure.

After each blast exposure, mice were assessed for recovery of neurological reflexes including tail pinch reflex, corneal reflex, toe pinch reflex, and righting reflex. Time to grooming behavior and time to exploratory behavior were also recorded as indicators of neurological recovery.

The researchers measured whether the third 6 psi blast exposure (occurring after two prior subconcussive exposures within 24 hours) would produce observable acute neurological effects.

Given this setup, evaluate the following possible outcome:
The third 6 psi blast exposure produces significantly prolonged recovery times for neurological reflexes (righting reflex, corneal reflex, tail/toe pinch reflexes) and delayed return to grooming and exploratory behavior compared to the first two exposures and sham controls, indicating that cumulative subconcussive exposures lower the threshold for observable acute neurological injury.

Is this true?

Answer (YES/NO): NO